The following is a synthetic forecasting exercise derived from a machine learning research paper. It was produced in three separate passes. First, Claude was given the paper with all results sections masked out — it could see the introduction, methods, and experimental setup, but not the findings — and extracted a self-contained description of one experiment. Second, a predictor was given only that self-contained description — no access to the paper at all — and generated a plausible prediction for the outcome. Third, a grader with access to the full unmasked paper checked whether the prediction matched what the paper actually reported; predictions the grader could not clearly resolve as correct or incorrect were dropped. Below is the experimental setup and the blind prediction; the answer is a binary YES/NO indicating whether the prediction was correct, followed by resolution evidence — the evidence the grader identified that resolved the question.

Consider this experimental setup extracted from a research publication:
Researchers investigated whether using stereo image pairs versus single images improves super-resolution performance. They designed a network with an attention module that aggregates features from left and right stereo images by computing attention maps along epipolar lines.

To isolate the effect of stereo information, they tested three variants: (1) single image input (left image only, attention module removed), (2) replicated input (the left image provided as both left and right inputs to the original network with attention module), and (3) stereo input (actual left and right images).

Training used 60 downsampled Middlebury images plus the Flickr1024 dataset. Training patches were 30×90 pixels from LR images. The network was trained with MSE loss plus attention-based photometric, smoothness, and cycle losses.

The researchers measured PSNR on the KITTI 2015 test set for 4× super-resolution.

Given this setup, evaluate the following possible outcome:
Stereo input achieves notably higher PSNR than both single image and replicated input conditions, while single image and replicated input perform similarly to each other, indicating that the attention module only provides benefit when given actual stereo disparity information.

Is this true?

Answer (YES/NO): YES